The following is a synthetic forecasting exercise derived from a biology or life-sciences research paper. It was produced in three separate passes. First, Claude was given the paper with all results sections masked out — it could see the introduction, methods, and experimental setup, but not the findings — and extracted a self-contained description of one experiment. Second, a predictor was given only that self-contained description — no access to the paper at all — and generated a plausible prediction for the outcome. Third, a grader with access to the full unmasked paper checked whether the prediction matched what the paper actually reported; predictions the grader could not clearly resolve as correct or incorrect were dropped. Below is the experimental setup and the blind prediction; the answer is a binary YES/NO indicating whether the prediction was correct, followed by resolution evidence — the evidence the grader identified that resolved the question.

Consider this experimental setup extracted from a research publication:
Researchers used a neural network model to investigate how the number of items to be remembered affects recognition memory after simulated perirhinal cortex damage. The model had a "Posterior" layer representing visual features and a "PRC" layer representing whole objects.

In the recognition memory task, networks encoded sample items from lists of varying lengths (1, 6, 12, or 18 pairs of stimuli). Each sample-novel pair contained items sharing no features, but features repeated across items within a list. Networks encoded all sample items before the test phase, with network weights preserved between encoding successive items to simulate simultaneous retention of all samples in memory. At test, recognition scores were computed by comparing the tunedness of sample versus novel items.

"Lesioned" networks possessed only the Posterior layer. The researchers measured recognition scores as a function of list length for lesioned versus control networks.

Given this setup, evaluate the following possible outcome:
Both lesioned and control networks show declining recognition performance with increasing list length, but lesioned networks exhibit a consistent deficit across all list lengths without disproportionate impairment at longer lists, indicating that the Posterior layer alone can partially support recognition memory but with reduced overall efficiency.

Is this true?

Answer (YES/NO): NO